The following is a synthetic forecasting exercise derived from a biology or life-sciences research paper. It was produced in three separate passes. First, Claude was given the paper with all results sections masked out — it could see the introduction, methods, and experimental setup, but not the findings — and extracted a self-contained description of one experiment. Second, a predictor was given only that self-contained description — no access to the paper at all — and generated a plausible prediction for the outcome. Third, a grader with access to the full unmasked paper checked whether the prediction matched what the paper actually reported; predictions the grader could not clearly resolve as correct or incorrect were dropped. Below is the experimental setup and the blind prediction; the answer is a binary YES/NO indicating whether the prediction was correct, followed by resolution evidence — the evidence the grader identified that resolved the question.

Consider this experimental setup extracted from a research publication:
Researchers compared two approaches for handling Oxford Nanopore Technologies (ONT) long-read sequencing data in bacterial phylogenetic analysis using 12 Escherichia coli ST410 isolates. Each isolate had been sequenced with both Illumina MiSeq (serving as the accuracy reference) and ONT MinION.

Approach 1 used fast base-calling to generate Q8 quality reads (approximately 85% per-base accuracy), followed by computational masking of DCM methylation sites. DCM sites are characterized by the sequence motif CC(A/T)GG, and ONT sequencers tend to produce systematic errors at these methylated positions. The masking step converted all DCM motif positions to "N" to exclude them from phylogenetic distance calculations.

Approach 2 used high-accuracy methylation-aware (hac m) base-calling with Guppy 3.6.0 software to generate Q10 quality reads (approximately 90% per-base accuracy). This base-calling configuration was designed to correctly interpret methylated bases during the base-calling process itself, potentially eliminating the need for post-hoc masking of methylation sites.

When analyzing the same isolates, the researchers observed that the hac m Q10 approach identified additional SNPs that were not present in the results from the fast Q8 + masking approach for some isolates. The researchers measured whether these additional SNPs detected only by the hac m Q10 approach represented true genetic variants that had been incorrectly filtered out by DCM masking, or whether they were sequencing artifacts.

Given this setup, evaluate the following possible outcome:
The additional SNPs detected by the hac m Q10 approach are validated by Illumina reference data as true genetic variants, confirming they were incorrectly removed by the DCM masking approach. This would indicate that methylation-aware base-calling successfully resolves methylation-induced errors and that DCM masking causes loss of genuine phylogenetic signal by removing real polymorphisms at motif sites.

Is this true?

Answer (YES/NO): NO